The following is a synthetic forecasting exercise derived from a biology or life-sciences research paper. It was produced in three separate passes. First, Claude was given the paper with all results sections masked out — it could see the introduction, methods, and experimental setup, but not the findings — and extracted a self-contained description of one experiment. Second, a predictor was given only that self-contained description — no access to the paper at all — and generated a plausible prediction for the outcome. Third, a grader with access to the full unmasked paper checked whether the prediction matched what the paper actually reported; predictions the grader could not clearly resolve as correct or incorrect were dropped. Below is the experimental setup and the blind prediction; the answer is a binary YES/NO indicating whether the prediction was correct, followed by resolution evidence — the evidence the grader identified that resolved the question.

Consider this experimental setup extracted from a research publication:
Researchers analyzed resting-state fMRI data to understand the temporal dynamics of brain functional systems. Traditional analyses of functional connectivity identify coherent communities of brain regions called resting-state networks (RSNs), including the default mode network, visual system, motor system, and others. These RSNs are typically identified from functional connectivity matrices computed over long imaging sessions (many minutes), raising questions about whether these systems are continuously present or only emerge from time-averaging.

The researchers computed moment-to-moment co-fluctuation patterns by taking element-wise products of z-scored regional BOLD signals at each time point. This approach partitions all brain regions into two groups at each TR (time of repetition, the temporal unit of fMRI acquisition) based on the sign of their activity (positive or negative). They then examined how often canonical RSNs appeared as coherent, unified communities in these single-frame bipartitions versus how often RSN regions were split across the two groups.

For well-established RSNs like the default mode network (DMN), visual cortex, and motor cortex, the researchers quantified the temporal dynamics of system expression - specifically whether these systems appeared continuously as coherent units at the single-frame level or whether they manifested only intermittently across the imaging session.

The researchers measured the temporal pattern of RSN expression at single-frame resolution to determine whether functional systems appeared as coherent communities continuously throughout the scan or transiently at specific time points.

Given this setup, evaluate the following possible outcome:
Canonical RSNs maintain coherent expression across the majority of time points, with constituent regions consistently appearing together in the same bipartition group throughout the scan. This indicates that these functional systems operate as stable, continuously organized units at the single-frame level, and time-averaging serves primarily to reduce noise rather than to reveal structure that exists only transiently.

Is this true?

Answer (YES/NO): NO